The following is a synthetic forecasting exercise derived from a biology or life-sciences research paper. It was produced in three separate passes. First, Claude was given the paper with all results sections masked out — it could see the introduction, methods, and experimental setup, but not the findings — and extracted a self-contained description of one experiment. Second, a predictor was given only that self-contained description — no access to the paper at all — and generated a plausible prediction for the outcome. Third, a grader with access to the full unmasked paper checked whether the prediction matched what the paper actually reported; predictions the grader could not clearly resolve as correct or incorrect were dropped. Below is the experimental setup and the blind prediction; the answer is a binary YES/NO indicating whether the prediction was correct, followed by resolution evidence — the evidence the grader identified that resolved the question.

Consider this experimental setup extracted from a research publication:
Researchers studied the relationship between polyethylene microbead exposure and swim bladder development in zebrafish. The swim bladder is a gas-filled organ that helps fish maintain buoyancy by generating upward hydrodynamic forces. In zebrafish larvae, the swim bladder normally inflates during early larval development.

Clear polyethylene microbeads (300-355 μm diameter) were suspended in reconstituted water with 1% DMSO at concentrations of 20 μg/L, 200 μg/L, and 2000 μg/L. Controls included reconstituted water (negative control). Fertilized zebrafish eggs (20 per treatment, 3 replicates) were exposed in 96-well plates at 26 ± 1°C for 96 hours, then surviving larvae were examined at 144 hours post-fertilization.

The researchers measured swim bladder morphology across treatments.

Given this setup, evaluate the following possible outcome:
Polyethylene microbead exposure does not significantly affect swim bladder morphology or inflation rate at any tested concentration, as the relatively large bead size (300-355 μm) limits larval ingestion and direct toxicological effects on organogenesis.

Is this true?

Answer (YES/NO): NO